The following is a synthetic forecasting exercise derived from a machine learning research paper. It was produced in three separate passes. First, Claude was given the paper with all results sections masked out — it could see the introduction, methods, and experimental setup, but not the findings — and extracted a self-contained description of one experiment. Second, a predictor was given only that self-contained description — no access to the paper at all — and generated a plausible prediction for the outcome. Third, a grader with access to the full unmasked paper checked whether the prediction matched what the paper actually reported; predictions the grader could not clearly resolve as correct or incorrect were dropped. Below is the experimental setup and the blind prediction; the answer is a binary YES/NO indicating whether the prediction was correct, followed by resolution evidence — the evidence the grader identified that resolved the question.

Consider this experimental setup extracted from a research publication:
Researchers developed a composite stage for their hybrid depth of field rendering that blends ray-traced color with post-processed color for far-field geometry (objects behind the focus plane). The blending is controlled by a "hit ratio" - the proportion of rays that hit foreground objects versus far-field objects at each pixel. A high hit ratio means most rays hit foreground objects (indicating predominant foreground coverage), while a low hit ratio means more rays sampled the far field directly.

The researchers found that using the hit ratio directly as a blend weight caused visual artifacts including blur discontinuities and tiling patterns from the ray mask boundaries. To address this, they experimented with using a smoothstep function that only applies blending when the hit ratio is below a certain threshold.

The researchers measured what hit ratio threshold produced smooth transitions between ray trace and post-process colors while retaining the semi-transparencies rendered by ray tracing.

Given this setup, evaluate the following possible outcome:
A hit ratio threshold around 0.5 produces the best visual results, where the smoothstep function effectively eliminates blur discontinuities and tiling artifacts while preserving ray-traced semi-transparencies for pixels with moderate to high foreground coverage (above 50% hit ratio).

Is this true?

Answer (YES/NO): NO